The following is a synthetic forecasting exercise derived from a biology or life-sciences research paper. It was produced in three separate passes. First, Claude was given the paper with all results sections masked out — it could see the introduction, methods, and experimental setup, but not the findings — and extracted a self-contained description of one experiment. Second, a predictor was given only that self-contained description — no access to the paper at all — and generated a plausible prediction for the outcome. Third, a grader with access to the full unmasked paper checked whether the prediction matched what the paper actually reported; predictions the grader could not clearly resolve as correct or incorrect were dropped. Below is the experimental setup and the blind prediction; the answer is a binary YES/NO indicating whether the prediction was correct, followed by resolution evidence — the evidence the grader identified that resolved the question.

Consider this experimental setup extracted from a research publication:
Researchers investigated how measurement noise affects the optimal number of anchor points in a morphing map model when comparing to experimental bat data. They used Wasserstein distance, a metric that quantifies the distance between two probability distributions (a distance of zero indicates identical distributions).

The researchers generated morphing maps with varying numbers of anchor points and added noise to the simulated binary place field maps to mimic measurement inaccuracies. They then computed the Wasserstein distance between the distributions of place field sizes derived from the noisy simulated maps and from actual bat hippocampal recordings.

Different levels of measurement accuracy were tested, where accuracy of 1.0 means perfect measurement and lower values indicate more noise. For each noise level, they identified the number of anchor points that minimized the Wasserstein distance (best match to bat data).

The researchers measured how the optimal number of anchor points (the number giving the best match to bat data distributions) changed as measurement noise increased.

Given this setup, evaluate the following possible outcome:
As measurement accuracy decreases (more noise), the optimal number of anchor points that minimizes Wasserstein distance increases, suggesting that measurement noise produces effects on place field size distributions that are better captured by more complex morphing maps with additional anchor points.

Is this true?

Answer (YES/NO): NO